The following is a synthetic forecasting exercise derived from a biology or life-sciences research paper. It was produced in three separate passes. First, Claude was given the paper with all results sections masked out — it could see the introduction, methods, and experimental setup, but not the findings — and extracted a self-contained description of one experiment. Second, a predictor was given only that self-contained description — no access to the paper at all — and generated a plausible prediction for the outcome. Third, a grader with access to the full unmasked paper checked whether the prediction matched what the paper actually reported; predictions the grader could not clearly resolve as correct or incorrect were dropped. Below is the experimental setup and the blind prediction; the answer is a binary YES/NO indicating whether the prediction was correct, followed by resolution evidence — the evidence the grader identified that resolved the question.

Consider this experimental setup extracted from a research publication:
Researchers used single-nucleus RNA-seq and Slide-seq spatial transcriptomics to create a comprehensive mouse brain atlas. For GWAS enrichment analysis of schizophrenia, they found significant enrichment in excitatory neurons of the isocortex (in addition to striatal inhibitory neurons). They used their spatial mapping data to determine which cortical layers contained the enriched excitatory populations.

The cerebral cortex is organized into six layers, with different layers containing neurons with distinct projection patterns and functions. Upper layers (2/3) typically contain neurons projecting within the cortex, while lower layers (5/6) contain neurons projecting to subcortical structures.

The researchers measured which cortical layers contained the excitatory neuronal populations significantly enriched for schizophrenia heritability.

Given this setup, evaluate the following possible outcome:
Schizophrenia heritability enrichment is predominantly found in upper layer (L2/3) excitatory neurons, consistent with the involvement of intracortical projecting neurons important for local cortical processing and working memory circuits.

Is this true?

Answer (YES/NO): NO